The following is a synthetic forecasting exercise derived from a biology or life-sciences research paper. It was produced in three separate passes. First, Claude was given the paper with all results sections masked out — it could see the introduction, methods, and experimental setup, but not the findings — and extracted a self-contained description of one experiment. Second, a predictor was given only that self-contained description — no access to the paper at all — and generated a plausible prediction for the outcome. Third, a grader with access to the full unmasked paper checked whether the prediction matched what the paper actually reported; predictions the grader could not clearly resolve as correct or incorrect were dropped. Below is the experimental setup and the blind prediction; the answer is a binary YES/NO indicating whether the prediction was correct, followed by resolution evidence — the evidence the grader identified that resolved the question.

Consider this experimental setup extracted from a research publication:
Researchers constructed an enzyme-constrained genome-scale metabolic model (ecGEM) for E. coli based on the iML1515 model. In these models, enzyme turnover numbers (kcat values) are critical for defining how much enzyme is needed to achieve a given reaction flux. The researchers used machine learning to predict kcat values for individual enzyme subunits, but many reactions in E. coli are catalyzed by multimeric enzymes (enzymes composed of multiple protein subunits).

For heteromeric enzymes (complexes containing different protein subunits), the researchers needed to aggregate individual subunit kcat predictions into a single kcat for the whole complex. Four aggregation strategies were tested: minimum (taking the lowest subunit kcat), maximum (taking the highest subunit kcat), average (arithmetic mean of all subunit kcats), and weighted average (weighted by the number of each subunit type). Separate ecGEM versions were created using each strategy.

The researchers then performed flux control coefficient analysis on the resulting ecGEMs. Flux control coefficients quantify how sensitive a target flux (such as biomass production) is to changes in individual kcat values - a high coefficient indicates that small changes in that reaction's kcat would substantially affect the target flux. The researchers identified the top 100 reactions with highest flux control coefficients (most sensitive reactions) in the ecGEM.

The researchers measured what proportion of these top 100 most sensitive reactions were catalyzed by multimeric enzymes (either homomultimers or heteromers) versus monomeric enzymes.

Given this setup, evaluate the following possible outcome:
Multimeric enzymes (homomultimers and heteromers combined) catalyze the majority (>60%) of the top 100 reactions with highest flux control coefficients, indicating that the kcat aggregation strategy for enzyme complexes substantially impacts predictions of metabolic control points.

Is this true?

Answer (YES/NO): YES